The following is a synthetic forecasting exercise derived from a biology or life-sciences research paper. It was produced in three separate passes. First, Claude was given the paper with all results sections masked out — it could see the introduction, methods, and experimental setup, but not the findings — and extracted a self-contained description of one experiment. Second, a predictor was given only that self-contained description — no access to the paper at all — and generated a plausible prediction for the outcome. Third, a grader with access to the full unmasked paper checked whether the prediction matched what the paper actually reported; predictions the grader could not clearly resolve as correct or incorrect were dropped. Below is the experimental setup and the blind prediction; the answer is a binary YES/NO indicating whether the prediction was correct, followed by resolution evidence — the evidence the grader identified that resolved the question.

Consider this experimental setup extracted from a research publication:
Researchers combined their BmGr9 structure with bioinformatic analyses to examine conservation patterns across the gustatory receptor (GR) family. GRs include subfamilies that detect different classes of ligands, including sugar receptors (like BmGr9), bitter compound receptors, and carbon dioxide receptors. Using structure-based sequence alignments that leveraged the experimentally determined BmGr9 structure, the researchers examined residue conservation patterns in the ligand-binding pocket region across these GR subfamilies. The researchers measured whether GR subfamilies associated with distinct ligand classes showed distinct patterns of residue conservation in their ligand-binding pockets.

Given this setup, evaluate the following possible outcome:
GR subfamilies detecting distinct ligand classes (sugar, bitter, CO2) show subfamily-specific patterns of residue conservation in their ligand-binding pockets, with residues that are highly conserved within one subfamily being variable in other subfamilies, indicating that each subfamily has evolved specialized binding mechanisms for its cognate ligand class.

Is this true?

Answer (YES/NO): YES